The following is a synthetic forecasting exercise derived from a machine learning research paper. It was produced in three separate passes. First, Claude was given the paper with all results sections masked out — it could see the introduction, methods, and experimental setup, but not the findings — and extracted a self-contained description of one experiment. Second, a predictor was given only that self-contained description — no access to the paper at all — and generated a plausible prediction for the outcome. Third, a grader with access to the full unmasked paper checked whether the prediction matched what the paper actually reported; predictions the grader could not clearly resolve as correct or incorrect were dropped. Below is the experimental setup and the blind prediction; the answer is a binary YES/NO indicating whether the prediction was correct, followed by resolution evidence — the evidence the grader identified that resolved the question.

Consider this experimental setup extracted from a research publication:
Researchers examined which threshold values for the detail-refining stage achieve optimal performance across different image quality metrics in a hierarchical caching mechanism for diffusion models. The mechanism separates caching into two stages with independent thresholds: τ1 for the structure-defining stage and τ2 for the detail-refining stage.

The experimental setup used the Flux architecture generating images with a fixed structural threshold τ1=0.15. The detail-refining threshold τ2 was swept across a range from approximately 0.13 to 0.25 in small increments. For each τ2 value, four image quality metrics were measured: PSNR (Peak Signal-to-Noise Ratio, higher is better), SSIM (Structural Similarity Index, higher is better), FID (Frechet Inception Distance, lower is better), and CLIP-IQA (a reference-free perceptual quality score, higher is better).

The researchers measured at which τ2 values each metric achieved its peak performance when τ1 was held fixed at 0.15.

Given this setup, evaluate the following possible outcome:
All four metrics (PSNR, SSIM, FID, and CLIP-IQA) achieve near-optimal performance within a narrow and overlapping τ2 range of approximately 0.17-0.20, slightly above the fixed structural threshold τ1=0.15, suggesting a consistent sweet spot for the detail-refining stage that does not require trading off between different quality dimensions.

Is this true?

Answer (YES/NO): NO